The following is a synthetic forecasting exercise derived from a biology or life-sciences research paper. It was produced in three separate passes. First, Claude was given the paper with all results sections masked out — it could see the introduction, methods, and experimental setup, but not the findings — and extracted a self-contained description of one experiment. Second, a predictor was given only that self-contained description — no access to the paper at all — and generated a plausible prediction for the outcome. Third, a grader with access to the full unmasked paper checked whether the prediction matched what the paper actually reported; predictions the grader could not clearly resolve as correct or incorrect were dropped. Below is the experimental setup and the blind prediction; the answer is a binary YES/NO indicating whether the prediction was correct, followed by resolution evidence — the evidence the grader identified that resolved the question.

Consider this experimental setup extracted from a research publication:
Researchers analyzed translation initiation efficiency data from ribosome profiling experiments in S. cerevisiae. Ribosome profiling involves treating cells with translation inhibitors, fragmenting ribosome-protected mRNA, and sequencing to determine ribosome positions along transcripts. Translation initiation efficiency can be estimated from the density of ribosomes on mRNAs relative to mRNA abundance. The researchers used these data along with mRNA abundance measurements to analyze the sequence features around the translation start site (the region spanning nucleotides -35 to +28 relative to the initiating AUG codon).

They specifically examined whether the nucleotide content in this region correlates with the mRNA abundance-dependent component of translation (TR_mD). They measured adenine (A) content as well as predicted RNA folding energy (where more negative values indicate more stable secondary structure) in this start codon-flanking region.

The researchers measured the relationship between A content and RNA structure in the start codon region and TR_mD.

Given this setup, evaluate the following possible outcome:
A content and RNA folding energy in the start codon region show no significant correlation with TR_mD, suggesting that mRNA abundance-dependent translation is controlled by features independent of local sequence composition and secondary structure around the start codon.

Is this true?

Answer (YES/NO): NO